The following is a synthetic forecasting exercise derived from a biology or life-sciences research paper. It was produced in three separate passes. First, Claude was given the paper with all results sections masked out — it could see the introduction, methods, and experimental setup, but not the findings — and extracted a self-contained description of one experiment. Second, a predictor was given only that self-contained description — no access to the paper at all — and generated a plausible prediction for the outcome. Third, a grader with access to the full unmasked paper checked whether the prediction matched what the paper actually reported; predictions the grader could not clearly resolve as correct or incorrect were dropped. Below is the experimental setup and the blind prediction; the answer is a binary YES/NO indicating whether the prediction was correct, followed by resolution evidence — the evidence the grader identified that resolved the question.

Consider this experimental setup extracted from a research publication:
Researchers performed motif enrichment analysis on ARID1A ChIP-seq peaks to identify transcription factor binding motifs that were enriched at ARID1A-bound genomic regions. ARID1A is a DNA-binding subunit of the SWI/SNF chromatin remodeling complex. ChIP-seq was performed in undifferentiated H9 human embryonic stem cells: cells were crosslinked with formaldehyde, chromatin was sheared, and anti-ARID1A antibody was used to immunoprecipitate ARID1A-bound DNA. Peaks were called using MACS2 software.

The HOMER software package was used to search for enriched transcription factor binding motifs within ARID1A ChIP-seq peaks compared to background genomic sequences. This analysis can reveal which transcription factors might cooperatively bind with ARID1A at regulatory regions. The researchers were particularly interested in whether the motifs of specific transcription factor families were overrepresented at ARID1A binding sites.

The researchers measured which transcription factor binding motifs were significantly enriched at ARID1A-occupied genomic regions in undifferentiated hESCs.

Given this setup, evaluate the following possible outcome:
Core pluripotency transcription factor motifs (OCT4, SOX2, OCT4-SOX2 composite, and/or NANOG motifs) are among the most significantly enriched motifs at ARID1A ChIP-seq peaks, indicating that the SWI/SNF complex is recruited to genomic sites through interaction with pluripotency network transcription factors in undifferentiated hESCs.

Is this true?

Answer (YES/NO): NO